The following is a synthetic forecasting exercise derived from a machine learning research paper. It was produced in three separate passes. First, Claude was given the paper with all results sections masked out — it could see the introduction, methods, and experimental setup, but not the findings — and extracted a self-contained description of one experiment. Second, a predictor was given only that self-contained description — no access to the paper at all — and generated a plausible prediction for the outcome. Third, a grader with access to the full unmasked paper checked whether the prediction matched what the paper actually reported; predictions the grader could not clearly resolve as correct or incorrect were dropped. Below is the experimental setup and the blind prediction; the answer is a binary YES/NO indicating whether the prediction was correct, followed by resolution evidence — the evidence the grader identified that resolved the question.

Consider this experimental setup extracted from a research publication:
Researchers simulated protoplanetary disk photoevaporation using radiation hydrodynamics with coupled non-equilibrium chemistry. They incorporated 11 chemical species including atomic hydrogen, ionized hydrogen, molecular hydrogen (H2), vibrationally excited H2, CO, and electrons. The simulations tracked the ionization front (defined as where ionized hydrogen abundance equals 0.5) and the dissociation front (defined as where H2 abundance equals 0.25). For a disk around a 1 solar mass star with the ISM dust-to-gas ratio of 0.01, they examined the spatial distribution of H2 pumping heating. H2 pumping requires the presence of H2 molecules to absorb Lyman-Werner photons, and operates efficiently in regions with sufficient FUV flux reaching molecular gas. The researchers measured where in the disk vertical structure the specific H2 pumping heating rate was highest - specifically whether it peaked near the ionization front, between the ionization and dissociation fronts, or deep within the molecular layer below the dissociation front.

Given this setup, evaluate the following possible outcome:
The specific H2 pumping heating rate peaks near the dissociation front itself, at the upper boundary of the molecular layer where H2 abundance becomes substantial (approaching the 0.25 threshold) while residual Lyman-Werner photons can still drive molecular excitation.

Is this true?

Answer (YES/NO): YES